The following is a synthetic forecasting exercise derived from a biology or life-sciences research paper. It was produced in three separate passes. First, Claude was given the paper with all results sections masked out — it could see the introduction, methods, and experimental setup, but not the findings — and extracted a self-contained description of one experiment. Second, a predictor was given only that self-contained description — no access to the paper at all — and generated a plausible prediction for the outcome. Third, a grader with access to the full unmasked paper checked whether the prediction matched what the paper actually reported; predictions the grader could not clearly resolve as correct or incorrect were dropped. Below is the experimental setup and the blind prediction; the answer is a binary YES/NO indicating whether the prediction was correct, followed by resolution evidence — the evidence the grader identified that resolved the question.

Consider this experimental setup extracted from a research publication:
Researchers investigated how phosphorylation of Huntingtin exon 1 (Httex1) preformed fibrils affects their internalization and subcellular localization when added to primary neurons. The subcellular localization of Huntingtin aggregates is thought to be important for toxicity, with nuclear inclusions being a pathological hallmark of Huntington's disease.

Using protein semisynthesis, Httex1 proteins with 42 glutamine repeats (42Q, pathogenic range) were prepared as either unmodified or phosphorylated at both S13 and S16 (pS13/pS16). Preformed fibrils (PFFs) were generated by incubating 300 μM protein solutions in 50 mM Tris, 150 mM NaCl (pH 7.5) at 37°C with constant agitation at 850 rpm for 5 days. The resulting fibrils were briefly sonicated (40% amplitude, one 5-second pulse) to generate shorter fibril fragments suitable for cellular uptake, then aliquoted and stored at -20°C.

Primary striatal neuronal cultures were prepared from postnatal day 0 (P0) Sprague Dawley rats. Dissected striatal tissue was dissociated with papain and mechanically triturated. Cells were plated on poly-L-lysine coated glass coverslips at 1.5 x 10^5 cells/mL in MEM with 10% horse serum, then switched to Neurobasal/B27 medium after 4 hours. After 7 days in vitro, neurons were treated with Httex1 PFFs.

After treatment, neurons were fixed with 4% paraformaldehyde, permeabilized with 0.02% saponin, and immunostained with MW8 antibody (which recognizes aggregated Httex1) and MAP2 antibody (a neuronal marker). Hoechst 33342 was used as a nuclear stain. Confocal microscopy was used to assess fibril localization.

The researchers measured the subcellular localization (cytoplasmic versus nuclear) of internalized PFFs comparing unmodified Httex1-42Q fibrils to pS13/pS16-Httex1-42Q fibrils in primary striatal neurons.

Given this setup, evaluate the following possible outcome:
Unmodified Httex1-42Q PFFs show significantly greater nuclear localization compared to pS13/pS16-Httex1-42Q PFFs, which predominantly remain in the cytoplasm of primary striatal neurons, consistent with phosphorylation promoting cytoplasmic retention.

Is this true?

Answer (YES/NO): NO